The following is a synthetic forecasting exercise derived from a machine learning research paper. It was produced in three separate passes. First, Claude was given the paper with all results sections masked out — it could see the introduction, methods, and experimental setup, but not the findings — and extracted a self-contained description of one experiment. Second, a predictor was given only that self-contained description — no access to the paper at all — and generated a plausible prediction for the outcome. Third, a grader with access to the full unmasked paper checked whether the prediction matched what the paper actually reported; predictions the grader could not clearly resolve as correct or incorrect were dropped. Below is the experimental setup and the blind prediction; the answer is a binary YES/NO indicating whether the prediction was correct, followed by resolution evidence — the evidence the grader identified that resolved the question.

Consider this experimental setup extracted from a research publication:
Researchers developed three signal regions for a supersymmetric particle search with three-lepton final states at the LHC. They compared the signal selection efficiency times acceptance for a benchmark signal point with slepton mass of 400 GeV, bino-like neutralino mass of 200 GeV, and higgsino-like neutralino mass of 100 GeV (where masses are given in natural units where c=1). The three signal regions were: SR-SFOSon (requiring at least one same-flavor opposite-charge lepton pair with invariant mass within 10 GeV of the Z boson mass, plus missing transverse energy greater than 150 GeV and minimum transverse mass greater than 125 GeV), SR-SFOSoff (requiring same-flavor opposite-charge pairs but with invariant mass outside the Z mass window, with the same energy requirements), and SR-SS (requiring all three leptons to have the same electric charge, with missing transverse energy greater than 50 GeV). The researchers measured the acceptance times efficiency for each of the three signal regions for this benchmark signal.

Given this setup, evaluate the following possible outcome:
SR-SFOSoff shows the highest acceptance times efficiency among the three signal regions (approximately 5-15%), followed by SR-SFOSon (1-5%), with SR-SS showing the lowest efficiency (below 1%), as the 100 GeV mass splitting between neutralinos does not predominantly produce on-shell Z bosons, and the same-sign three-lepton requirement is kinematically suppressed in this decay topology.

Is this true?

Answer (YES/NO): NO